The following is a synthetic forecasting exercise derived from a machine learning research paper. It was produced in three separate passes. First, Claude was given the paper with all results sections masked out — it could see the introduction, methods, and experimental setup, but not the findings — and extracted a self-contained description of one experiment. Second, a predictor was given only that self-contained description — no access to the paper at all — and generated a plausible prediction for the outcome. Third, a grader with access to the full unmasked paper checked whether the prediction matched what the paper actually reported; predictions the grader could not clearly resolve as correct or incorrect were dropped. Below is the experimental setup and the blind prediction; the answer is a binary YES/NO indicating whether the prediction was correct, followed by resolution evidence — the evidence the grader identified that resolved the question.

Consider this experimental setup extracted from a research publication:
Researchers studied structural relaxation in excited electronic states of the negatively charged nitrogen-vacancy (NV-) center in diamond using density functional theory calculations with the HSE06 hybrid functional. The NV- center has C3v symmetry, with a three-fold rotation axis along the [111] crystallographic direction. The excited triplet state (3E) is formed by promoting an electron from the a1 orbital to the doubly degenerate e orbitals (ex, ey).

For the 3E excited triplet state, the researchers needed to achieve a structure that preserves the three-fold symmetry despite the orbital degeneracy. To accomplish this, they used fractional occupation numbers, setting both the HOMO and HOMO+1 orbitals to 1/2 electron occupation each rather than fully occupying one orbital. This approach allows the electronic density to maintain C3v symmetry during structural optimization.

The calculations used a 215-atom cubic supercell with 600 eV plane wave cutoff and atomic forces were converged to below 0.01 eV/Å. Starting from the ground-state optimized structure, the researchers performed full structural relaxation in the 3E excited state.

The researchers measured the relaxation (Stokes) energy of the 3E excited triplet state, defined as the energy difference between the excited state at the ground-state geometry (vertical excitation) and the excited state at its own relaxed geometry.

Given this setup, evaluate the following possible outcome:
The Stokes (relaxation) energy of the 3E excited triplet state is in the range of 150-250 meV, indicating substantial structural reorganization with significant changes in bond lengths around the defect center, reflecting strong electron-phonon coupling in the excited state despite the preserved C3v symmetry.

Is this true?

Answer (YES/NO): NO